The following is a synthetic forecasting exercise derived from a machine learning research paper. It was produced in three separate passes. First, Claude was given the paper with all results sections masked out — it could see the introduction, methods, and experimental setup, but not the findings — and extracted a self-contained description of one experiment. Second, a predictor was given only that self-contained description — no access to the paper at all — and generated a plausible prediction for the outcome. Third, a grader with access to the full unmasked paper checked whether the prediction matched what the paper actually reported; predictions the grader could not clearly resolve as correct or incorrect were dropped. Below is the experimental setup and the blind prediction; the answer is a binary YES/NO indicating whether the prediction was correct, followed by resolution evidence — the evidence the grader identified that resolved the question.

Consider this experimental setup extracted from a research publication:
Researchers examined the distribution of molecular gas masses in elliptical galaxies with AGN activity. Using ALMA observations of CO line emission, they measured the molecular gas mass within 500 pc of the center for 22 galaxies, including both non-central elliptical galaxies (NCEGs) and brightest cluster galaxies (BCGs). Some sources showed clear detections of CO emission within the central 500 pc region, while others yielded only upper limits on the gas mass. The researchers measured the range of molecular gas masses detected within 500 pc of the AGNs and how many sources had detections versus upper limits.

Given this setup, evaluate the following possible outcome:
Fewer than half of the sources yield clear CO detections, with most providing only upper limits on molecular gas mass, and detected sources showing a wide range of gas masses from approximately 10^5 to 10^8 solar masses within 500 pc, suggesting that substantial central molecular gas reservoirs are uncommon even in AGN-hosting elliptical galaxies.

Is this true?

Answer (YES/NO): NO